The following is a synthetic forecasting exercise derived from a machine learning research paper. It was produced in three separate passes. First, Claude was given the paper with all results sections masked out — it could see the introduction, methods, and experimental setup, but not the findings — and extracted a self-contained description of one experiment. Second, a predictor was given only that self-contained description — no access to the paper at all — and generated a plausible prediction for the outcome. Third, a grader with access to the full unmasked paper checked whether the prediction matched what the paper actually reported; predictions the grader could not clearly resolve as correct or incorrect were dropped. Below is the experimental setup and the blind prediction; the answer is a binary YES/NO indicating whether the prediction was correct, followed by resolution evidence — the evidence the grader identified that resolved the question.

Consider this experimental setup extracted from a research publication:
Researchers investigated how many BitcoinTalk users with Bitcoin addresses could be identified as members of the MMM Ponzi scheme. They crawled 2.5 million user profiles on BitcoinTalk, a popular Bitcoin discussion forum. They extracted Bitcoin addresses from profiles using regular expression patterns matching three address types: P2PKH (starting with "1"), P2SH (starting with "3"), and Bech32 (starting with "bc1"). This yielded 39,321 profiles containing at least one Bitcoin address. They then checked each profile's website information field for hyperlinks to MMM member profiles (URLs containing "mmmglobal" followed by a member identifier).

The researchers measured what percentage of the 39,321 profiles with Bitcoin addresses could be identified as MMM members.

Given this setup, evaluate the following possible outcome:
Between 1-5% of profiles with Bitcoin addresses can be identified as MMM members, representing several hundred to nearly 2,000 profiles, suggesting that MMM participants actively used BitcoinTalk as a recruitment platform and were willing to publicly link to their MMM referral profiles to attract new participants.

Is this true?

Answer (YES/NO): NO